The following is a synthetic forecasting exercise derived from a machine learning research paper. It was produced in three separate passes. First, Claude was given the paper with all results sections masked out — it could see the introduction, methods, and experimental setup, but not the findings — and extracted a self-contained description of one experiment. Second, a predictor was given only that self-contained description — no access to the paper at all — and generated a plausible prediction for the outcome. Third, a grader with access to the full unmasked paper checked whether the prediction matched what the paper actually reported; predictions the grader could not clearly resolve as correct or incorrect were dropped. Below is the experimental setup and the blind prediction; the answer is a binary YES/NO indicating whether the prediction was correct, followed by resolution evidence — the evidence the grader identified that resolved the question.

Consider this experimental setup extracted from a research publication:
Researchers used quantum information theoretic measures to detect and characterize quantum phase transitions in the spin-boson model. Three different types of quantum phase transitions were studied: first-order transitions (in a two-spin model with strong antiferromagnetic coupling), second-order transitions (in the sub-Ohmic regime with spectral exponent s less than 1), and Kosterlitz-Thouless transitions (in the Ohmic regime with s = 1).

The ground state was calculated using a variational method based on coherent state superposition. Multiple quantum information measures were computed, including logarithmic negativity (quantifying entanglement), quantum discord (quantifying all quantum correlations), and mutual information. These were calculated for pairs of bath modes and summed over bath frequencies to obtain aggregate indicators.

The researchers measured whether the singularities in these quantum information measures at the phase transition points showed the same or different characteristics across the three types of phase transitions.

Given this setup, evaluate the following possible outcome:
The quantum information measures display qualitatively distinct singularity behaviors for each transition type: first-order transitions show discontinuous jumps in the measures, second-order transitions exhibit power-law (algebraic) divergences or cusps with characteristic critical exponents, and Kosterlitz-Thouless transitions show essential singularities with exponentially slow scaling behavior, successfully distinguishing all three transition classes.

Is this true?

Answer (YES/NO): NO